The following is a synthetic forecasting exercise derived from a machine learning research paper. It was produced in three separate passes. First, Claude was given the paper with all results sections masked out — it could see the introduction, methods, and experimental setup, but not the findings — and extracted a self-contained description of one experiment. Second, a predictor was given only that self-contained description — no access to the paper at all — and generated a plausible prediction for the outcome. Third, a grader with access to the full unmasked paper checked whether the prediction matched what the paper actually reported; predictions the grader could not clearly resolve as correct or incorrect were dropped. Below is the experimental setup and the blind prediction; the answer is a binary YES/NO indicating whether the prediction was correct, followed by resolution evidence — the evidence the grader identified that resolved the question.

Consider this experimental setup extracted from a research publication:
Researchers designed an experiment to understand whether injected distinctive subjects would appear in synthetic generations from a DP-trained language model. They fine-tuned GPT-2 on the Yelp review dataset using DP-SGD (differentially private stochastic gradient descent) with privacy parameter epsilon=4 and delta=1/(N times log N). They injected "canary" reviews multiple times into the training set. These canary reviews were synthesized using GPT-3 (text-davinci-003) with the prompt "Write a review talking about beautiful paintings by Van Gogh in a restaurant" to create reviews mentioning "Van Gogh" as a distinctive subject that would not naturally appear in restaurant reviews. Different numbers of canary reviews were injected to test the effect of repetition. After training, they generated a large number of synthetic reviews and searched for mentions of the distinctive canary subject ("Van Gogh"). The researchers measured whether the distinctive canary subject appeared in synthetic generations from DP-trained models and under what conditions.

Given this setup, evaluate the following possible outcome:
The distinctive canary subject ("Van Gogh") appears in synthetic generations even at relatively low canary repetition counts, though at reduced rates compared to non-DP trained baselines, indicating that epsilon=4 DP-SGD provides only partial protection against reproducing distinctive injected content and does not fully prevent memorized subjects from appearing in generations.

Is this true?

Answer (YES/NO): NO